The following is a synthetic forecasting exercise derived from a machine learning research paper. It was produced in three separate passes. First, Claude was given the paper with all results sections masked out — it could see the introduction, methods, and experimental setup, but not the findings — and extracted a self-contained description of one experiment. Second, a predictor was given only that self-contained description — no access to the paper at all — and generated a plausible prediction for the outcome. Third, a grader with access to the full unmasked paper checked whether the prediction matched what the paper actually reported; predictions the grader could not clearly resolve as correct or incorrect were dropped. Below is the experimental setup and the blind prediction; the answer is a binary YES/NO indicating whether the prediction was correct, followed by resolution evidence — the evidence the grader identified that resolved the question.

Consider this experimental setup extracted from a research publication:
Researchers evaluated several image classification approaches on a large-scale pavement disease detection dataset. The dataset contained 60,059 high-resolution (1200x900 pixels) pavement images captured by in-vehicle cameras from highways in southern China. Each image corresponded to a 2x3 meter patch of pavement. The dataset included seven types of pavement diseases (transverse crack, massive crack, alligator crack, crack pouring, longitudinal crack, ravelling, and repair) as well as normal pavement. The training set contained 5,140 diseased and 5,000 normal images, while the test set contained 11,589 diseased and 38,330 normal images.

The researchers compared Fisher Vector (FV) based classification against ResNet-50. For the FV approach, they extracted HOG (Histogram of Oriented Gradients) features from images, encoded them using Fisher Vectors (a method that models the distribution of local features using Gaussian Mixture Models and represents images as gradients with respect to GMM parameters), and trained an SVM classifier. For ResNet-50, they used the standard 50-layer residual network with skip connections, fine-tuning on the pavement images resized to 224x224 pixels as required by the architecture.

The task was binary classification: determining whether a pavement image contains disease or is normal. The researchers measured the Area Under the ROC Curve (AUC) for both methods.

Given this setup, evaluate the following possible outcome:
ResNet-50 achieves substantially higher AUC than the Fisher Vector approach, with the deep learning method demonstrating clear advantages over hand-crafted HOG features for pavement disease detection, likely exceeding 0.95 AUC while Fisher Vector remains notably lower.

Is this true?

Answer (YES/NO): NO